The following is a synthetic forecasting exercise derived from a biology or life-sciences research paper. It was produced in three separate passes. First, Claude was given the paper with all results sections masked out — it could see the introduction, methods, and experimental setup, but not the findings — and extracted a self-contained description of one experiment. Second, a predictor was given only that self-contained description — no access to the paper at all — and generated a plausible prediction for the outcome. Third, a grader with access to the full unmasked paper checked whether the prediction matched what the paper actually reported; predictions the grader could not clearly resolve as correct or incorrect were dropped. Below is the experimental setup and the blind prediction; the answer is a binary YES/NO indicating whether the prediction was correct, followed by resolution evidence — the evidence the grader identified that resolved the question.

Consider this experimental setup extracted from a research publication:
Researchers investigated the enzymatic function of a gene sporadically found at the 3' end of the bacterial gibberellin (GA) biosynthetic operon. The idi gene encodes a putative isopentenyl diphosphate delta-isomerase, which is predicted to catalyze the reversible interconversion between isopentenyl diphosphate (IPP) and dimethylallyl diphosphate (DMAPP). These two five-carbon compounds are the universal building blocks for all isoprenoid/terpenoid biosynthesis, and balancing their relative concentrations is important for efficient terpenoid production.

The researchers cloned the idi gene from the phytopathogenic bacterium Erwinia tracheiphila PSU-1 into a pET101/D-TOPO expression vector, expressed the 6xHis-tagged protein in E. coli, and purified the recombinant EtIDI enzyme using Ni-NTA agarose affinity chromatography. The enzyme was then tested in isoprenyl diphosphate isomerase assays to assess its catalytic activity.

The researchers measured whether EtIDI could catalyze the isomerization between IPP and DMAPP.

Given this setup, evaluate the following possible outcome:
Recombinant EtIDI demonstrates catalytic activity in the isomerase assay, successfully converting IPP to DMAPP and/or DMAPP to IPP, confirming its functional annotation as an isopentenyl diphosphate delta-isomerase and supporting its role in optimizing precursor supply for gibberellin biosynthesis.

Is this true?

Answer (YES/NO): YES